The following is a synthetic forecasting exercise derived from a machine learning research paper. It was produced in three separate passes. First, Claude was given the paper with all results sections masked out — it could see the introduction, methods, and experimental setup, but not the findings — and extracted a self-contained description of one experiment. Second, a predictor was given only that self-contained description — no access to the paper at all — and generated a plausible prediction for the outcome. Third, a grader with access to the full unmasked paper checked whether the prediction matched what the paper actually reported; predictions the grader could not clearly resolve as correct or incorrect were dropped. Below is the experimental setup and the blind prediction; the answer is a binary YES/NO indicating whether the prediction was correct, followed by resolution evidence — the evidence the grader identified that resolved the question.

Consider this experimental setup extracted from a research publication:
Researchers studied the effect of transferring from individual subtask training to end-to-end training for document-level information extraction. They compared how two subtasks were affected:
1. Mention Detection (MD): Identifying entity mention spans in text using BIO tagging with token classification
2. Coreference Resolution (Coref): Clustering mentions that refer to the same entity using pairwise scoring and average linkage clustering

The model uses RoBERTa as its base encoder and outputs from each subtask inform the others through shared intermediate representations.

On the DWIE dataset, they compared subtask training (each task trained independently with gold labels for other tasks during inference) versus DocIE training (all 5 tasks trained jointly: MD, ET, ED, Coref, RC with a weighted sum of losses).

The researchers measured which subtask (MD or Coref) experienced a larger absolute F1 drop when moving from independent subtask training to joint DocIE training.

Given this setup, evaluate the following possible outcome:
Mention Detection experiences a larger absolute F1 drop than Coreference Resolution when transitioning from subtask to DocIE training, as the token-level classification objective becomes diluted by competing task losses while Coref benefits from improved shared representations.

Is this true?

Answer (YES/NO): NO